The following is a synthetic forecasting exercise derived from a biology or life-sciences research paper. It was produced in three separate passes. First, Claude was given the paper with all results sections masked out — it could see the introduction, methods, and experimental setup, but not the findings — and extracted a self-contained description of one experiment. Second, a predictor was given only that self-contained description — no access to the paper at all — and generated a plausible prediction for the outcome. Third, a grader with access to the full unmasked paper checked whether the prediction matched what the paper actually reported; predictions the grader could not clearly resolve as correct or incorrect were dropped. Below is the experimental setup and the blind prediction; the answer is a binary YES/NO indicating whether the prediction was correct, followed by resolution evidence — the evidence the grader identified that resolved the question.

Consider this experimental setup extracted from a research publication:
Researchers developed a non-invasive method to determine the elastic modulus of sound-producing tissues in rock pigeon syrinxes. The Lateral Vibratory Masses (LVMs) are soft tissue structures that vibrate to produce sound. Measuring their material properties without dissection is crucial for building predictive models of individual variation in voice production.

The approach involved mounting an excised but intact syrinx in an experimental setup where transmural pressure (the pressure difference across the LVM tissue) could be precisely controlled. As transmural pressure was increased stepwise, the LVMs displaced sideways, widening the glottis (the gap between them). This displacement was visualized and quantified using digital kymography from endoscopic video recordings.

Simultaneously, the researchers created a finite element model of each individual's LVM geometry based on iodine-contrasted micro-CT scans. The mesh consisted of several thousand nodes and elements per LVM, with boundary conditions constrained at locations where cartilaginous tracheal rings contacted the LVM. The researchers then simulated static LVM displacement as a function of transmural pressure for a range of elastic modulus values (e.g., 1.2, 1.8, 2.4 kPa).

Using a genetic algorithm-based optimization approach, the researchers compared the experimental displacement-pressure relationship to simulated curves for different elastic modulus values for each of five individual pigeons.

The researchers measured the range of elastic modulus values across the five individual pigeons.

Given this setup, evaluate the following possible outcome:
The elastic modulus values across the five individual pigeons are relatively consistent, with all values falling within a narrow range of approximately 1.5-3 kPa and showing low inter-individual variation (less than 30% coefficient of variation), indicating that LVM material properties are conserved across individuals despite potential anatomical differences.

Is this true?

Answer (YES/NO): NO